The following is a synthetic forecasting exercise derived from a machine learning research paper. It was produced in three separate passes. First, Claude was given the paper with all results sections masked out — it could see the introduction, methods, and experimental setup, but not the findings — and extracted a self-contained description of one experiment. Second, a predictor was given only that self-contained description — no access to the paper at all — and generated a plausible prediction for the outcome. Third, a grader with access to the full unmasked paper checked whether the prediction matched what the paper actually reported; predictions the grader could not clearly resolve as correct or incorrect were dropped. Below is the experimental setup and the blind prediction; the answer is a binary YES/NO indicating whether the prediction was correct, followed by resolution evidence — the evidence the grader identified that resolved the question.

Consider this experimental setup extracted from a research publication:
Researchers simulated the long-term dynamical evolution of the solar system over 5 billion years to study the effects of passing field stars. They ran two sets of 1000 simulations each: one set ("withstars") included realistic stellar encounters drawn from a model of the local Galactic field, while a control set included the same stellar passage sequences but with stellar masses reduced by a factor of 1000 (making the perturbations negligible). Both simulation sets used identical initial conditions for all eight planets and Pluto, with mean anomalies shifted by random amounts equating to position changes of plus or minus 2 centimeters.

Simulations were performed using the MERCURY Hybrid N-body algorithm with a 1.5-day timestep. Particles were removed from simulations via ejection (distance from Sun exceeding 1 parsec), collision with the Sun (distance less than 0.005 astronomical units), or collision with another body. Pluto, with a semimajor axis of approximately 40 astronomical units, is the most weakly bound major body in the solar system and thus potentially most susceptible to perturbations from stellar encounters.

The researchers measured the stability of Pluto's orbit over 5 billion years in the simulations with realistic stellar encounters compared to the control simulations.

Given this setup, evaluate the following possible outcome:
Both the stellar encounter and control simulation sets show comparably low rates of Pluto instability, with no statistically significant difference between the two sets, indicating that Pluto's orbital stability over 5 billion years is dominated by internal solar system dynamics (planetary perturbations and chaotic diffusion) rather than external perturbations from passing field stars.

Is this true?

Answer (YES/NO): NO